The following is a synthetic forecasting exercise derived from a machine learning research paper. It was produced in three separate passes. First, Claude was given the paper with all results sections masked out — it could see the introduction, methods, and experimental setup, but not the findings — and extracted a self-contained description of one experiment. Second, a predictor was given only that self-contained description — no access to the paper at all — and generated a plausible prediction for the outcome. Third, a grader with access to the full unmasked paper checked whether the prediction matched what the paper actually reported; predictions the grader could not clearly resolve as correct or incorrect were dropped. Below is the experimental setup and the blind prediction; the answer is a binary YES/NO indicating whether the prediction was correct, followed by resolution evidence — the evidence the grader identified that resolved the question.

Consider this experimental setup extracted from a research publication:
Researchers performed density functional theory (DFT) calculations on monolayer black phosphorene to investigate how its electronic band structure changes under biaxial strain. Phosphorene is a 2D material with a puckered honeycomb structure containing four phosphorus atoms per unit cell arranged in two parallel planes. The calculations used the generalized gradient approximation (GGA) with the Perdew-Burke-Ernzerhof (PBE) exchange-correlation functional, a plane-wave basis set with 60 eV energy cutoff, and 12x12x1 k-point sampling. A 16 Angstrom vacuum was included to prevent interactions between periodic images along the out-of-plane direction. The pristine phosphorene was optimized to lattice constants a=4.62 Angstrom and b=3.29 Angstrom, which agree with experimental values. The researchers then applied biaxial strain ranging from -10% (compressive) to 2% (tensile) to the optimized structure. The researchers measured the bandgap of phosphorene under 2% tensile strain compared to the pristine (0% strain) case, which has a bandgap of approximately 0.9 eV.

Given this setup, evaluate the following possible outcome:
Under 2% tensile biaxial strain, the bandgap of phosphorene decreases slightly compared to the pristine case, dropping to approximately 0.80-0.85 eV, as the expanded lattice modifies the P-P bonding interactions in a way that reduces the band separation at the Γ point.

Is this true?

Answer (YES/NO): NO